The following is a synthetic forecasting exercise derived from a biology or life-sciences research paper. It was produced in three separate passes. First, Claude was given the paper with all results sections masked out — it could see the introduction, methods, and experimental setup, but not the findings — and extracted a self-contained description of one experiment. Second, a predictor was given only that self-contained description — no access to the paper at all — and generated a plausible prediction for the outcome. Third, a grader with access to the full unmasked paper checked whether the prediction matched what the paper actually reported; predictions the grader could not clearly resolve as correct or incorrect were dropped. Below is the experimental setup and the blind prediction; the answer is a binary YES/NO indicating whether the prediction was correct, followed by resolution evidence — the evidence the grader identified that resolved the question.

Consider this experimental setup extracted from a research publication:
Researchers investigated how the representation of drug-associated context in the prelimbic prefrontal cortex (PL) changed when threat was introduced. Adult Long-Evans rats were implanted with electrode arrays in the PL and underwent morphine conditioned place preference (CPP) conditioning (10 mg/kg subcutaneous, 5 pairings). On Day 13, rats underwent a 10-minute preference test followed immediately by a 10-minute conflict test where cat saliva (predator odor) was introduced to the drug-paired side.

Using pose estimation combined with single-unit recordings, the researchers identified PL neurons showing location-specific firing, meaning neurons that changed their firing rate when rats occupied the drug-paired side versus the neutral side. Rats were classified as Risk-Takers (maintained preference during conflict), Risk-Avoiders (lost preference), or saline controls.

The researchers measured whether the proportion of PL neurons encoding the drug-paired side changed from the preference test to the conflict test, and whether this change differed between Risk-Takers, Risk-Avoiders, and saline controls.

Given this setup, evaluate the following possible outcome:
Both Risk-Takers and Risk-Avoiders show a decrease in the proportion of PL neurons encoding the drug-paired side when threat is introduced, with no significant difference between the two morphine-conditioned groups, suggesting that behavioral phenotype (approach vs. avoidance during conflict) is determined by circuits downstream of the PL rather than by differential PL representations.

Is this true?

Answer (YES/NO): NO